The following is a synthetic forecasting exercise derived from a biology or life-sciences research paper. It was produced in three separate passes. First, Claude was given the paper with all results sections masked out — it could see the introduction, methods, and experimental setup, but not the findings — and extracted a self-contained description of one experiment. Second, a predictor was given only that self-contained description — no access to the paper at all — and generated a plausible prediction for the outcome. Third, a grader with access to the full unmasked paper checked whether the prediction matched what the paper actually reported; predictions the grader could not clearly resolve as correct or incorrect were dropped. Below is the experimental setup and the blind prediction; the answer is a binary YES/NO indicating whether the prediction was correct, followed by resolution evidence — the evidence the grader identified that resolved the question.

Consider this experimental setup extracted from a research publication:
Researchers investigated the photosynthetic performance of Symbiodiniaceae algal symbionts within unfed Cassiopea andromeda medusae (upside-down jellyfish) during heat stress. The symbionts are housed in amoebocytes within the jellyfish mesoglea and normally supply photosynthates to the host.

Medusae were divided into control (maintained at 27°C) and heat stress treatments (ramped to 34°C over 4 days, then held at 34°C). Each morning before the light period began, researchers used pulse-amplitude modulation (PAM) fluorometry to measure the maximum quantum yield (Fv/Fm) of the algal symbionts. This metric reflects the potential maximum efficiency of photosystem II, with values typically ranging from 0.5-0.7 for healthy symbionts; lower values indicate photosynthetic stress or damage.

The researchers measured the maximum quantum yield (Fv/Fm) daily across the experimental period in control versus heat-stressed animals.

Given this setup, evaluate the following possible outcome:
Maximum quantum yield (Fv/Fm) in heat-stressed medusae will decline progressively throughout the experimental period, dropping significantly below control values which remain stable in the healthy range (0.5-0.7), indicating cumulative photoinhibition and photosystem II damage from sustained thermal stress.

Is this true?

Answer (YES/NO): NO